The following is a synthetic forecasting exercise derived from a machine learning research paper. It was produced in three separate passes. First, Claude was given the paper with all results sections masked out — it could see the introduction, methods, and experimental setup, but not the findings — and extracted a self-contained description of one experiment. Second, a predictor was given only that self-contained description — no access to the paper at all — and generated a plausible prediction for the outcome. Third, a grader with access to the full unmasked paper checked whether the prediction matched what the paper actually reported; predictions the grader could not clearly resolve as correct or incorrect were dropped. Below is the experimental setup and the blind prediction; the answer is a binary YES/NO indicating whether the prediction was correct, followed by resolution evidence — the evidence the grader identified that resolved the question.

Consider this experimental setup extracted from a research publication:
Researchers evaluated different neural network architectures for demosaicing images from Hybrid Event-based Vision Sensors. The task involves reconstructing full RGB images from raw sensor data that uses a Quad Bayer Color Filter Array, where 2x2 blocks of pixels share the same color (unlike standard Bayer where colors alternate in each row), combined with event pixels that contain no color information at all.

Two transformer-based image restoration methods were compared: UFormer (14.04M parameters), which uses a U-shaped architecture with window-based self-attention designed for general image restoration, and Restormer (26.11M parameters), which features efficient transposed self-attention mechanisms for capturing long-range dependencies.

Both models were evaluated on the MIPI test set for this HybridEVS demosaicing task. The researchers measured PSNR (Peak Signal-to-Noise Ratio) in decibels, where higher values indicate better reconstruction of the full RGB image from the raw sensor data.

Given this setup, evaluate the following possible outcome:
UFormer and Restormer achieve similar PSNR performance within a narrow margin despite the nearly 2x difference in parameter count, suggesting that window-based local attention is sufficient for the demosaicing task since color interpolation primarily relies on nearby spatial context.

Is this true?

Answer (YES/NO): YES